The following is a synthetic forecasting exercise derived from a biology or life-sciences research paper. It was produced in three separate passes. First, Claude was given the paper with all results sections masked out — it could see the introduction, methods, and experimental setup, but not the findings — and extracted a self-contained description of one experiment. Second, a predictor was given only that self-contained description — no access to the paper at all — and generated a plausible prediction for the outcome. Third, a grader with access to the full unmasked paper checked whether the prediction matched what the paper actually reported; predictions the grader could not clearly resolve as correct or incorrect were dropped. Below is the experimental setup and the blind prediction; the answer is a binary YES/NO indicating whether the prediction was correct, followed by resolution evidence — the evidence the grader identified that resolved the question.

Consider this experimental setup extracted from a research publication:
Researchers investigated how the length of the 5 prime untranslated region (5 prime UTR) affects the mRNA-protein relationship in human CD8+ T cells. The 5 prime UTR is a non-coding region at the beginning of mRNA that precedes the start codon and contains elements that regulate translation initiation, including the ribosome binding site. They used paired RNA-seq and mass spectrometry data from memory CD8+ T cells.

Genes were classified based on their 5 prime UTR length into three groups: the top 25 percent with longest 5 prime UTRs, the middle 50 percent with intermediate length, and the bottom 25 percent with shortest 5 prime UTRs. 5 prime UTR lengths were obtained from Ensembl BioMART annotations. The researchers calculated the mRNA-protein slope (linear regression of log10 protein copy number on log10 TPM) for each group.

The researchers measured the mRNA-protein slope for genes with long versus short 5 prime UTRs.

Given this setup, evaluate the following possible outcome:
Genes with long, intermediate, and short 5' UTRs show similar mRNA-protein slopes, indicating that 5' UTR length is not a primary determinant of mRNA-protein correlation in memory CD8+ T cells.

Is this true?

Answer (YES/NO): NO